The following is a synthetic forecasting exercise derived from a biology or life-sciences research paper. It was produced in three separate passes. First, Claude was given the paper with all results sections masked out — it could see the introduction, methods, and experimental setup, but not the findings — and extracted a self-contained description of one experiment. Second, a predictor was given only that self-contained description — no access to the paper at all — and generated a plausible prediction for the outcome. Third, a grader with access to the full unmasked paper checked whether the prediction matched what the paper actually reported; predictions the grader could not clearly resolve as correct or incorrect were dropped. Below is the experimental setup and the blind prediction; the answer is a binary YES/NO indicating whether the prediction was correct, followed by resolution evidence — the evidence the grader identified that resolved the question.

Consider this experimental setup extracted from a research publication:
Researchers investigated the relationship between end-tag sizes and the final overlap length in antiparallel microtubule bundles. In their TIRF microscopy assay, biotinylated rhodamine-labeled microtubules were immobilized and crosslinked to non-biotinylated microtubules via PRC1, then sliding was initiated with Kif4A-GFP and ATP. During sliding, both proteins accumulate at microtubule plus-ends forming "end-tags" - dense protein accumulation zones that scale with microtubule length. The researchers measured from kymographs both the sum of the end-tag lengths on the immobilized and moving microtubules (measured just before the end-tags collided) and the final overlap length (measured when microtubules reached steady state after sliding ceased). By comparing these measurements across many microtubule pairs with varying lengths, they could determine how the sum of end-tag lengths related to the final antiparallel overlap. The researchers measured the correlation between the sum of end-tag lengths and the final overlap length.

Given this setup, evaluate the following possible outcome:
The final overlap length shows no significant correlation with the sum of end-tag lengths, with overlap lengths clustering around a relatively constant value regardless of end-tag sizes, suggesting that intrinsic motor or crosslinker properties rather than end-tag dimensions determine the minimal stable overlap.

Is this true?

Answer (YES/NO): NO